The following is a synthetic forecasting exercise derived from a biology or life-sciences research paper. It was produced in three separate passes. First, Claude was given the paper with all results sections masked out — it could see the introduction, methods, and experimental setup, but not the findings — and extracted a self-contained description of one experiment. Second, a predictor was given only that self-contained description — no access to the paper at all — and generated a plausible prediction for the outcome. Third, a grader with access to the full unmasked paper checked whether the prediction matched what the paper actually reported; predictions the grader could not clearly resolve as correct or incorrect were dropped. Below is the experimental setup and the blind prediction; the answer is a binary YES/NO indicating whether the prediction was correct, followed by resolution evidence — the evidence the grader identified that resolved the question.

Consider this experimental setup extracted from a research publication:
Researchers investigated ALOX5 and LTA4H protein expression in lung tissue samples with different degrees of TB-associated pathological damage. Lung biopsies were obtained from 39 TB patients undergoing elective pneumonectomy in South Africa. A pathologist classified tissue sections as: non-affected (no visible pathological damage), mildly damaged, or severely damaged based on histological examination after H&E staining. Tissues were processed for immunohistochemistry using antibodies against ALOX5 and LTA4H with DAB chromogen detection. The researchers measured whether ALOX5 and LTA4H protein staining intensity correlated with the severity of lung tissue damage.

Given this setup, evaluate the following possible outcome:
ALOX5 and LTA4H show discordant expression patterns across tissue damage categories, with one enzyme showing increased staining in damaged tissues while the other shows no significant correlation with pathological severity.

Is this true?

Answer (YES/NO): NO